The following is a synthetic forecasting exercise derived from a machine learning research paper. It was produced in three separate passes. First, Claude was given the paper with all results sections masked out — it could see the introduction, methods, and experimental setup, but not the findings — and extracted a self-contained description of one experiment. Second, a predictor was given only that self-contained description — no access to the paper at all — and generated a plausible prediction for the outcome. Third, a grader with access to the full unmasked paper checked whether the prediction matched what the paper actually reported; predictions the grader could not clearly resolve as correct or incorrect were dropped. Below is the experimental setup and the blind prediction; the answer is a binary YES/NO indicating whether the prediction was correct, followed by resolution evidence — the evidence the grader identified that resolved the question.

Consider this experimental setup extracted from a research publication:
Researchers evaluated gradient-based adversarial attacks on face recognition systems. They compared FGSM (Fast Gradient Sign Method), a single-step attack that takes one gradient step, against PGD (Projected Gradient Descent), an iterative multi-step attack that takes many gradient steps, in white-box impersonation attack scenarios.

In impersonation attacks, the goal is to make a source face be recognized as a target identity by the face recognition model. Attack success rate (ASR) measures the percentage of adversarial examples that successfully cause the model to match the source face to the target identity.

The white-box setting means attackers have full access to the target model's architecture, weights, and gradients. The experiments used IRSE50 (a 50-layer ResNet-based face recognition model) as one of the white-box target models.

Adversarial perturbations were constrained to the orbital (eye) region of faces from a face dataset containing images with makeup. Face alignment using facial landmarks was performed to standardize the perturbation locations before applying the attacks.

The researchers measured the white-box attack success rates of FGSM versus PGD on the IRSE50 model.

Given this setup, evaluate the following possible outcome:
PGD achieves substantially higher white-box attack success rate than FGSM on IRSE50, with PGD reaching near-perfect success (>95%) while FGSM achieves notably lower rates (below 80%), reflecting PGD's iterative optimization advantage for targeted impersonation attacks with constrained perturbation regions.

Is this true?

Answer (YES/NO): YES